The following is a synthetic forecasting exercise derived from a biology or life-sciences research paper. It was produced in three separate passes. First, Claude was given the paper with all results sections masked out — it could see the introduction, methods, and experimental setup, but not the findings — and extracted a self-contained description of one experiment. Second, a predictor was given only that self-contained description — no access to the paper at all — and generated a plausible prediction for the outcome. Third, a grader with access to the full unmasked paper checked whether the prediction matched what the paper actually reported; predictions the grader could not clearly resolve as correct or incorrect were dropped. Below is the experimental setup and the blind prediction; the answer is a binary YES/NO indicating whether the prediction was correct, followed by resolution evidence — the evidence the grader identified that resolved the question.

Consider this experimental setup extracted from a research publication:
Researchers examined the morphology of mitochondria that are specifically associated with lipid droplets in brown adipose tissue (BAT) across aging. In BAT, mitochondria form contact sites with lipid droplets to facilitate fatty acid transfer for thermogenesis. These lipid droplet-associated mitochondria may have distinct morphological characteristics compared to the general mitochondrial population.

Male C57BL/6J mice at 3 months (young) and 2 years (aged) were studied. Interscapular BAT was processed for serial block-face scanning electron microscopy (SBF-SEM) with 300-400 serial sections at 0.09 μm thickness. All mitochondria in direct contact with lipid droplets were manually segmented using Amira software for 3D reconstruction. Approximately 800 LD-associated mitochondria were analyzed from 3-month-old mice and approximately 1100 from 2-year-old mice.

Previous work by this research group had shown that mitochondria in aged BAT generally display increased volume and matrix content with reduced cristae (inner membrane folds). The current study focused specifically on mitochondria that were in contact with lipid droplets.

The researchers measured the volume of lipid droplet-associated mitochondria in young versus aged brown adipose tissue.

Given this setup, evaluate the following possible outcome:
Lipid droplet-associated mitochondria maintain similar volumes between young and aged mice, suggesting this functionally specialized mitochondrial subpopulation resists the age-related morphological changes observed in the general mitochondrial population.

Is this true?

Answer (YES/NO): NO